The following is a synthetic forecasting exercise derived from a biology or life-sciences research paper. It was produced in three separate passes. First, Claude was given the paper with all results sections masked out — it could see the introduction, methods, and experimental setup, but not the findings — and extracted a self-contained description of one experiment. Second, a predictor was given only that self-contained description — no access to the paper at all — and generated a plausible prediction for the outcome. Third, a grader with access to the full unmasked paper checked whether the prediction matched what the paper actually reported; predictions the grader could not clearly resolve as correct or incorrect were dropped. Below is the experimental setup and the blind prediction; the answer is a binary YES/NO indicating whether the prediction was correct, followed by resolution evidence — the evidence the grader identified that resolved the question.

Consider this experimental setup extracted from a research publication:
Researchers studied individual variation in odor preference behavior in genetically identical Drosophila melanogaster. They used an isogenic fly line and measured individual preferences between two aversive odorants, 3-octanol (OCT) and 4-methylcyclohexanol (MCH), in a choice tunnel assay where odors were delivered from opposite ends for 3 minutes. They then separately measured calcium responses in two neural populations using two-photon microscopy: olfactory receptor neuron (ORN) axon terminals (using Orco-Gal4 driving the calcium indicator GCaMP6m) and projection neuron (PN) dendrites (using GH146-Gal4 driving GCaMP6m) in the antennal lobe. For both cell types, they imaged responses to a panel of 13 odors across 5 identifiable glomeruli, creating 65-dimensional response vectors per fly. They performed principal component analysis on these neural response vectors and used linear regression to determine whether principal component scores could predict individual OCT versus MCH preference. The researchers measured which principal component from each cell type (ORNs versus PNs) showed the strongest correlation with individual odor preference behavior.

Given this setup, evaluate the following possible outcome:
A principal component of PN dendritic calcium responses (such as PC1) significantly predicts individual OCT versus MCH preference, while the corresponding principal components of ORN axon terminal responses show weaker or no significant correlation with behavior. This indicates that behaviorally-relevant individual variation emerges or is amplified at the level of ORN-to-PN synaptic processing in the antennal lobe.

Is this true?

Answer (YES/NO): YES